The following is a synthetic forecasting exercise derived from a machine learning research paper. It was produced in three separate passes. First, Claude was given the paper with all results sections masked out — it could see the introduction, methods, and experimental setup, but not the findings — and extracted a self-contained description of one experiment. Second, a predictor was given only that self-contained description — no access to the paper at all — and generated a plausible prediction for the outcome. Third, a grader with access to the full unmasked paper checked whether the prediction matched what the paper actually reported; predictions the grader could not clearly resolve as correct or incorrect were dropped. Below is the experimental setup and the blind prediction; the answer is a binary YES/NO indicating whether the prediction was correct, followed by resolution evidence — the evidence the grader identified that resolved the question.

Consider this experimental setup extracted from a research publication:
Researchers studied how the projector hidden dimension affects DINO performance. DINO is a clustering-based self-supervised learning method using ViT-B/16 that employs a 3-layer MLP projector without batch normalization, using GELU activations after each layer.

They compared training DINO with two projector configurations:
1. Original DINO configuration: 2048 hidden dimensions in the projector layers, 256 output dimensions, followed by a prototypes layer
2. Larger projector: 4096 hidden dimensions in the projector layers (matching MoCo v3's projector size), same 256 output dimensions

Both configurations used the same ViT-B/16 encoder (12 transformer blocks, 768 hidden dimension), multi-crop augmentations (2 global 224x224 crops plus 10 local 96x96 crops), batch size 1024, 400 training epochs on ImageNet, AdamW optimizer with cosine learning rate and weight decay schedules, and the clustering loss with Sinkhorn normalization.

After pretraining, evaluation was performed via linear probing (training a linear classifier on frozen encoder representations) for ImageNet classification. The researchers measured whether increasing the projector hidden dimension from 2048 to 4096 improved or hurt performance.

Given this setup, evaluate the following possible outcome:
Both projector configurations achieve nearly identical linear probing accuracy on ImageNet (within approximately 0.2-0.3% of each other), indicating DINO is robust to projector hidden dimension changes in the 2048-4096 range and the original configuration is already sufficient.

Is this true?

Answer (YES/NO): NO